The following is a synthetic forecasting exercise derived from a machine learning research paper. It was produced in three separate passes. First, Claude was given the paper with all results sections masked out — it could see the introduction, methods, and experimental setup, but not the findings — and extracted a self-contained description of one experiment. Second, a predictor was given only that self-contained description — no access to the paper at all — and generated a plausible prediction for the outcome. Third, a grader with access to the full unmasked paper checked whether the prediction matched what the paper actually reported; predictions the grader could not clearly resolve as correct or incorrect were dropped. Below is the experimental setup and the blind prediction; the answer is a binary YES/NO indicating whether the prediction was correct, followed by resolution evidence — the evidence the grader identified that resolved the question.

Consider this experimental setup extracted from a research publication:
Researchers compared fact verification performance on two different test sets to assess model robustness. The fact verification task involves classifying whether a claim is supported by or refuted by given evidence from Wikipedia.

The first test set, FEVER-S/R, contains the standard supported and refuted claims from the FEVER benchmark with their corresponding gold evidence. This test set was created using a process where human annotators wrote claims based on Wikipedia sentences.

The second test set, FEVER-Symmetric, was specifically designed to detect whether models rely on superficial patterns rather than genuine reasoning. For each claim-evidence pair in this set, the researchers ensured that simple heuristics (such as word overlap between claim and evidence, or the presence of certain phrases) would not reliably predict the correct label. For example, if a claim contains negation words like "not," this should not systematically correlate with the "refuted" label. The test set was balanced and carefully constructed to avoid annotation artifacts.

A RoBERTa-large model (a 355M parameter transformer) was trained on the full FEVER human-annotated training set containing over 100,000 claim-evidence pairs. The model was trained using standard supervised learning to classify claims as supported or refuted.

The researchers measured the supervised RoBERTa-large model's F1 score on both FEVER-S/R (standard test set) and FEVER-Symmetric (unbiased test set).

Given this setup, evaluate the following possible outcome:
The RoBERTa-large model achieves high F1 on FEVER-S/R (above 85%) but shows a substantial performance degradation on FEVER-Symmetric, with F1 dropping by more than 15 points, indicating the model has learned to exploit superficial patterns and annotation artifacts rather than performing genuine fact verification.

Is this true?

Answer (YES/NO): NO